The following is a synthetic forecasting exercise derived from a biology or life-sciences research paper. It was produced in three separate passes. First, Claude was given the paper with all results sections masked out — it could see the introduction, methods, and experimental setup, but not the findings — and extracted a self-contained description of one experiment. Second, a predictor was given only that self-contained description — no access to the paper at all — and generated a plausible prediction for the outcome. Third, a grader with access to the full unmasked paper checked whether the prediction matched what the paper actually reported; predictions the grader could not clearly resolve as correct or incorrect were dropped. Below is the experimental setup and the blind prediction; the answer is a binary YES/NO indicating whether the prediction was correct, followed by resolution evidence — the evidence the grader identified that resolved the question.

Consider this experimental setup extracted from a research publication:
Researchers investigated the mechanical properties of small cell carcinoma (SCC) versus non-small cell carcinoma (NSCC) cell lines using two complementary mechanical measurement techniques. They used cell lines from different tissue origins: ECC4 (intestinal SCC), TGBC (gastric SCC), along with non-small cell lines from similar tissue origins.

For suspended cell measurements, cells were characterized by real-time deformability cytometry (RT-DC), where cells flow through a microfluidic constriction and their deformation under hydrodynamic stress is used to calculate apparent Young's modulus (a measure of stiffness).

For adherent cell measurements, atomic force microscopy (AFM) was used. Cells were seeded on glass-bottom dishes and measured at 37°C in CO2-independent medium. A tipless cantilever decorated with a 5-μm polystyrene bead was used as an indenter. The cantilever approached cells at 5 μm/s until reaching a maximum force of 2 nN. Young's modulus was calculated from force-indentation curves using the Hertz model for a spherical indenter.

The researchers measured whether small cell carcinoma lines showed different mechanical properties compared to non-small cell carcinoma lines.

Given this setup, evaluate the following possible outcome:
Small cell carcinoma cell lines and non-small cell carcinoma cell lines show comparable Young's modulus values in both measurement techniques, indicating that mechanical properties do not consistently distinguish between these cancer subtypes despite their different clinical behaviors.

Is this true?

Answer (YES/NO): NO